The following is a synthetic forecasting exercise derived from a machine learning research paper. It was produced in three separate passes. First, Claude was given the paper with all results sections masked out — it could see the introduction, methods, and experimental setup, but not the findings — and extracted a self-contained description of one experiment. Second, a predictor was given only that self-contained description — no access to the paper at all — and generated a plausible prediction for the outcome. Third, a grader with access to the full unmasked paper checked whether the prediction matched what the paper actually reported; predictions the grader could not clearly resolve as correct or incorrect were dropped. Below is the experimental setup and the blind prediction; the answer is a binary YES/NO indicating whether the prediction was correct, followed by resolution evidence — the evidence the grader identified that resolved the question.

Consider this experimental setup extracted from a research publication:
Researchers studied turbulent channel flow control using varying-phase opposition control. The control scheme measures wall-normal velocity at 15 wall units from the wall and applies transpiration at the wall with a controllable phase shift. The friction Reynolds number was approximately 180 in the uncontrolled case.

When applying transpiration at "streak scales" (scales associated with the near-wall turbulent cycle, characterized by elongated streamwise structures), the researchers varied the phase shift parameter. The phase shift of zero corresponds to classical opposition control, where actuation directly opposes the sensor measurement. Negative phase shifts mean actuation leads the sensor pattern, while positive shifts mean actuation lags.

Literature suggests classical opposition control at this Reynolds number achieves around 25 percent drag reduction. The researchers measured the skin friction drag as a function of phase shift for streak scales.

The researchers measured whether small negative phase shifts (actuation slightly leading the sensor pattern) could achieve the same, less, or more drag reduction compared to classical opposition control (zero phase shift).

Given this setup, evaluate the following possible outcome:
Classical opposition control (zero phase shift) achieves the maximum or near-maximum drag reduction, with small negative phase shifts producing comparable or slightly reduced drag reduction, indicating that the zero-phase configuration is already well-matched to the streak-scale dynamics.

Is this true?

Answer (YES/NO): NO